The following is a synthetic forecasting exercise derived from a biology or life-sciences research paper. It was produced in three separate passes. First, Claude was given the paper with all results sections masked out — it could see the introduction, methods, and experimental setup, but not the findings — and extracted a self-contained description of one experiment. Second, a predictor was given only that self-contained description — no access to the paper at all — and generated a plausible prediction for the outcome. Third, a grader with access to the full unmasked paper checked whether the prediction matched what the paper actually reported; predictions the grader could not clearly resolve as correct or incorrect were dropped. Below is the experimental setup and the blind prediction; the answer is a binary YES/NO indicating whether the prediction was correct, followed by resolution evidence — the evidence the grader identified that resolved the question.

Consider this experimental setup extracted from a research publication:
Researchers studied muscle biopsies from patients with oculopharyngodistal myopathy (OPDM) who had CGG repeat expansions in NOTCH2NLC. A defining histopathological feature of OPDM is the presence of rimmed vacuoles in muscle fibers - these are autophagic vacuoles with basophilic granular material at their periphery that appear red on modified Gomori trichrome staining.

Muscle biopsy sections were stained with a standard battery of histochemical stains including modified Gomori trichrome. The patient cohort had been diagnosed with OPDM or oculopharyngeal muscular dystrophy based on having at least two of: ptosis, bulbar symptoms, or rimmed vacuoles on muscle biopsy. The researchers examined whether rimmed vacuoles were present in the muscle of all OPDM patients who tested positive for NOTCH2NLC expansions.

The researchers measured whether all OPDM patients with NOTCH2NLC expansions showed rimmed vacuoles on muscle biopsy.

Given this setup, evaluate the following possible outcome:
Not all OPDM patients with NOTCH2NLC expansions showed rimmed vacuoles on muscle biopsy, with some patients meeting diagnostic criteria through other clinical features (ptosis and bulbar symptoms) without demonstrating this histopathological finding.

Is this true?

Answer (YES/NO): NO